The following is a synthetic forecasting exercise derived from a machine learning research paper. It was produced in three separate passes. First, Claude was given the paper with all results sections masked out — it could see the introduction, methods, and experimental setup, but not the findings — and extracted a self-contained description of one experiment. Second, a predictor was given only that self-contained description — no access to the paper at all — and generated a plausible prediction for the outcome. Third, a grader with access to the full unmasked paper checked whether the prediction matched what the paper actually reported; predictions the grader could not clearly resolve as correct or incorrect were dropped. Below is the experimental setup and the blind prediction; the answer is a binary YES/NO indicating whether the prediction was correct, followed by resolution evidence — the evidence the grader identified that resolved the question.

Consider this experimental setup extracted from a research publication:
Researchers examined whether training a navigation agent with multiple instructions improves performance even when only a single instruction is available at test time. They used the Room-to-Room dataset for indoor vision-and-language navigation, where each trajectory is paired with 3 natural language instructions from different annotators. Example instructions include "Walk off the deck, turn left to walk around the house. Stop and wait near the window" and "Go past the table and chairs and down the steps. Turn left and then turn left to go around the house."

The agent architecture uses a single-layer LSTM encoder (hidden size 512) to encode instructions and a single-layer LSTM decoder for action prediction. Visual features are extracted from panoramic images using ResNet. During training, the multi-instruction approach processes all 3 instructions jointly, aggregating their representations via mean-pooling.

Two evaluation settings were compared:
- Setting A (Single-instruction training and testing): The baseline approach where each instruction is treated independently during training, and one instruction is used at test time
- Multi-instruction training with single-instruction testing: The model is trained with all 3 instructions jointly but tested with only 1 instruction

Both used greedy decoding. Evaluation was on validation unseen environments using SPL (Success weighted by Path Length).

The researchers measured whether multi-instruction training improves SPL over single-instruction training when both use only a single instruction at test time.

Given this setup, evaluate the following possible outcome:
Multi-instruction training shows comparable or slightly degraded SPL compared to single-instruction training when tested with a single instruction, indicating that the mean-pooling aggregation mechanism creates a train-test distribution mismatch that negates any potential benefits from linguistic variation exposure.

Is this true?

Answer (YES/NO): NO